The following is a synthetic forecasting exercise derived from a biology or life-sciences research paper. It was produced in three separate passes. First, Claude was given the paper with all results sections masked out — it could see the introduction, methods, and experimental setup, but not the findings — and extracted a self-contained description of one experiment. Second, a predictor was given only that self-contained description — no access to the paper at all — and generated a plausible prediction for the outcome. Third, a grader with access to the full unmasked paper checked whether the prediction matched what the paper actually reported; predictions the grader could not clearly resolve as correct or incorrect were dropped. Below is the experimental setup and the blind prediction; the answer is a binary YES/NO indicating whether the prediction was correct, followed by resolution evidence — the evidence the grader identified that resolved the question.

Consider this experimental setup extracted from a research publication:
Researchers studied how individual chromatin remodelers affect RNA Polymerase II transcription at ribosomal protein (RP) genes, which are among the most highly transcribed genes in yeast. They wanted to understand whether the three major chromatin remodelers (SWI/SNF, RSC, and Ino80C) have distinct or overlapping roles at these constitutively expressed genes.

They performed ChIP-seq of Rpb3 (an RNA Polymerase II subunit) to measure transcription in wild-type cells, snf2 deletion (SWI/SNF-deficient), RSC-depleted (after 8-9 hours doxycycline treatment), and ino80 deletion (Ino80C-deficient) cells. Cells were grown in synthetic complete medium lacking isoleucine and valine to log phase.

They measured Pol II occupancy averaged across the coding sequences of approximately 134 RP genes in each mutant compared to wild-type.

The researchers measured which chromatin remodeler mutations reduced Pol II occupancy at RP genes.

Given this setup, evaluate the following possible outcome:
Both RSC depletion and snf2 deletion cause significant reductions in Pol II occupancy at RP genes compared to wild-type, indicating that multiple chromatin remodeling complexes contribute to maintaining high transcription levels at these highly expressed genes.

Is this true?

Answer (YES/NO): YES